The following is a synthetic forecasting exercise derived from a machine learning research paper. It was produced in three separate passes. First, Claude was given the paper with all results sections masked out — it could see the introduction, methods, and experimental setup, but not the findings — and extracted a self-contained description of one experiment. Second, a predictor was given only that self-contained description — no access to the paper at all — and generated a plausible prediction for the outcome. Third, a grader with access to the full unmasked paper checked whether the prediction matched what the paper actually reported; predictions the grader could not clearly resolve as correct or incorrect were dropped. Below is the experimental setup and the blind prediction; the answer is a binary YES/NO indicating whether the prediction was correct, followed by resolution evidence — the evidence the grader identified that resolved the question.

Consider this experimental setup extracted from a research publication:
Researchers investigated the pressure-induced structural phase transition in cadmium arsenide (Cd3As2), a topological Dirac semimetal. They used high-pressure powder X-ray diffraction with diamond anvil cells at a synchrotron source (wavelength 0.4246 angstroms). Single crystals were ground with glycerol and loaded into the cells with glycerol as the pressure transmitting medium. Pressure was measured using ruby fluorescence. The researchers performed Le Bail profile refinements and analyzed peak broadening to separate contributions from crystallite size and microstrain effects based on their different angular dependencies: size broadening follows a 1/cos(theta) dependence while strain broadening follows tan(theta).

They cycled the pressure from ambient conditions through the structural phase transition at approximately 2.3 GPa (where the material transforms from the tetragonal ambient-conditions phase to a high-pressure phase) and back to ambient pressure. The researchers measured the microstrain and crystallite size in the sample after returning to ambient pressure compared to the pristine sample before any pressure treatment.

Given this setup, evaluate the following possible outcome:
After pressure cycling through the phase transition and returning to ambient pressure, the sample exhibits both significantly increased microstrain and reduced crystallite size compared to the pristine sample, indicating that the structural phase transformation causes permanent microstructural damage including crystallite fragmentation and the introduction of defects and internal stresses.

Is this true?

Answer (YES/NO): NO